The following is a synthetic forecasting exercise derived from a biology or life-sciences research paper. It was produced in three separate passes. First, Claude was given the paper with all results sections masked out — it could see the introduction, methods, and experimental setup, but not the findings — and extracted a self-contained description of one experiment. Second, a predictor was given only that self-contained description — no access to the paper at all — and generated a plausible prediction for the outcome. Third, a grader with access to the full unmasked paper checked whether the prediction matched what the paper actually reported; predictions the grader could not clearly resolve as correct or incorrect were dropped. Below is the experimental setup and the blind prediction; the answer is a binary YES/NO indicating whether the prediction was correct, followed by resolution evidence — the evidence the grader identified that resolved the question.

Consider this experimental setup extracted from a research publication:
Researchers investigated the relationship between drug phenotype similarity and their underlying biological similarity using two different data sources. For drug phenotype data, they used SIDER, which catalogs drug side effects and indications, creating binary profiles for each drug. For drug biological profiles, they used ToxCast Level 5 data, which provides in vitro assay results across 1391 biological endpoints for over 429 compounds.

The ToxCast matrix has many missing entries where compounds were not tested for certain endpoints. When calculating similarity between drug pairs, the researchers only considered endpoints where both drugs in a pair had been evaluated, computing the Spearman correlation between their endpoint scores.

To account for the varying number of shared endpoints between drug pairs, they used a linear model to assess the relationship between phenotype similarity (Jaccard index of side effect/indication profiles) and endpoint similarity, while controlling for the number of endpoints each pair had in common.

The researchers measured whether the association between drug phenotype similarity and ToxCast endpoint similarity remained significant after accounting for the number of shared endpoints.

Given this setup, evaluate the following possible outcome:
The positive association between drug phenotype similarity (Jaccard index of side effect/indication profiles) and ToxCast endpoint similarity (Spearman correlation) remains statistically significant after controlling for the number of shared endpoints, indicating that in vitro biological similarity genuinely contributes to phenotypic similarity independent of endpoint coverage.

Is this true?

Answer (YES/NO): YES